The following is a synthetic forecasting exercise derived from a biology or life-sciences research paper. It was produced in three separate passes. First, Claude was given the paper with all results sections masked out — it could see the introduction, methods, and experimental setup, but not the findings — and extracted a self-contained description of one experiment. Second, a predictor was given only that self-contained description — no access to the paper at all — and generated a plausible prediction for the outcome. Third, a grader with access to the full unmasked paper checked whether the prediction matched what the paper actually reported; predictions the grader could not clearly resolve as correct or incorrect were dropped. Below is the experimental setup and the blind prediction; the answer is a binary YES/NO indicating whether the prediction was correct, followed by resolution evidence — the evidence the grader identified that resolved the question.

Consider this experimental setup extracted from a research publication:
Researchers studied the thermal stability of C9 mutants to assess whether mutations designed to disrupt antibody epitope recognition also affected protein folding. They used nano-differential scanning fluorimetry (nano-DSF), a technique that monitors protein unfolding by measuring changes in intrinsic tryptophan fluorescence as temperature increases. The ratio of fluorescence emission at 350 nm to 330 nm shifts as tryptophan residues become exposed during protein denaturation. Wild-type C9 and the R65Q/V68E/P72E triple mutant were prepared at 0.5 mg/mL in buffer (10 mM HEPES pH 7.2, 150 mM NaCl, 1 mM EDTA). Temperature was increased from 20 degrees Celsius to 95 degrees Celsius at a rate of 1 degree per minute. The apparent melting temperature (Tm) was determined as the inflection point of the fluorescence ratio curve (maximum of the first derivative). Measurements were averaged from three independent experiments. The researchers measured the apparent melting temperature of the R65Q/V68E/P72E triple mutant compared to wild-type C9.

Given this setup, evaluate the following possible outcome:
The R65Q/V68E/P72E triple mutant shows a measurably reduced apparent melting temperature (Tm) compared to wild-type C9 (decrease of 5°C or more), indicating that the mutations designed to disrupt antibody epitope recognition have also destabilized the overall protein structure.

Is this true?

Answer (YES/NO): NO